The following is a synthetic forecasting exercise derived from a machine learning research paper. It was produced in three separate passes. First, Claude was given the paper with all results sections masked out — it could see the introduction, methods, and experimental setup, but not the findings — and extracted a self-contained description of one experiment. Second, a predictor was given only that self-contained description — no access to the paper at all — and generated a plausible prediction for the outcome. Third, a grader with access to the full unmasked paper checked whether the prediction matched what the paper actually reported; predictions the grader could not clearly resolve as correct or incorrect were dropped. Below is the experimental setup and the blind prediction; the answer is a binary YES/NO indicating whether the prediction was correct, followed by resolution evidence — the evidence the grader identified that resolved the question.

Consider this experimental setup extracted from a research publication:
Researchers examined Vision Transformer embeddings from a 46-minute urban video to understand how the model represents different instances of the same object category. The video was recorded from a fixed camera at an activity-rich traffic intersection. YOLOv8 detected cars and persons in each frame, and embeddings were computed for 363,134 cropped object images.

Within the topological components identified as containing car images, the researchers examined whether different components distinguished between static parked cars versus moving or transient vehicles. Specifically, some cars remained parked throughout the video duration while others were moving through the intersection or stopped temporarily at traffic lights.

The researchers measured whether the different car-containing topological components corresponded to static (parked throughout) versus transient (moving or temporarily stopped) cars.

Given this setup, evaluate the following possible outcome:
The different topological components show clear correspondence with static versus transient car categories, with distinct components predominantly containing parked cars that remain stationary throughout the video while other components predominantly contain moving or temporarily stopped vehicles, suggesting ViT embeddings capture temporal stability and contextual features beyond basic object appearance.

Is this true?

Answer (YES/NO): YES